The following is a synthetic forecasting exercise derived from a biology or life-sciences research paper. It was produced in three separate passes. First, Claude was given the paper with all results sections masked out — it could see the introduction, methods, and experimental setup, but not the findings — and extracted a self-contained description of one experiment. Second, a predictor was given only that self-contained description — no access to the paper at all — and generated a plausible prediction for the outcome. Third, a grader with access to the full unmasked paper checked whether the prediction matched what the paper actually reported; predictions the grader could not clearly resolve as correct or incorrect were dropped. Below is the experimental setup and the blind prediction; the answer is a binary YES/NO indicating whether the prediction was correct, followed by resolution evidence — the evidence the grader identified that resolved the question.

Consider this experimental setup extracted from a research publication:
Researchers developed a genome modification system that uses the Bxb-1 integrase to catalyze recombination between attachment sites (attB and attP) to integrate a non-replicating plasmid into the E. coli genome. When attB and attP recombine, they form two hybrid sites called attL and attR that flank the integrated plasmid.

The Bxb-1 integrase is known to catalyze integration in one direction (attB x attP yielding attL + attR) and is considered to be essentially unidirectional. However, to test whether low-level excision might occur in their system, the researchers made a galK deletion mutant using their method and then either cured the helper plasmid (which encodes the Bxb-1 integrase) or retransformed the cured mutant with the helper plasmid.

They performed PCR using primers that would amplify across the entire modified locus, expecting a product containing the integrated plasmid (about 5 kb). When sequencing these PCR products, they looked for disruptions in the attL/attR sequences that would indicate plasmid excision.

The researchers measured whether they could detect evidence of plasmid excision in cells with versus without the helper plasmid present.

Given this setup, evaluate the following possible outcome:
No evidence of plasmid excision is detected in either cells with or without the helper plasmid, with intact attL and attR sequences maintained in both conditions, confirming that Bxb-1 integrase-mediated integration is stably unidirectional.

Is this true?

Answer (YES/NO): NO